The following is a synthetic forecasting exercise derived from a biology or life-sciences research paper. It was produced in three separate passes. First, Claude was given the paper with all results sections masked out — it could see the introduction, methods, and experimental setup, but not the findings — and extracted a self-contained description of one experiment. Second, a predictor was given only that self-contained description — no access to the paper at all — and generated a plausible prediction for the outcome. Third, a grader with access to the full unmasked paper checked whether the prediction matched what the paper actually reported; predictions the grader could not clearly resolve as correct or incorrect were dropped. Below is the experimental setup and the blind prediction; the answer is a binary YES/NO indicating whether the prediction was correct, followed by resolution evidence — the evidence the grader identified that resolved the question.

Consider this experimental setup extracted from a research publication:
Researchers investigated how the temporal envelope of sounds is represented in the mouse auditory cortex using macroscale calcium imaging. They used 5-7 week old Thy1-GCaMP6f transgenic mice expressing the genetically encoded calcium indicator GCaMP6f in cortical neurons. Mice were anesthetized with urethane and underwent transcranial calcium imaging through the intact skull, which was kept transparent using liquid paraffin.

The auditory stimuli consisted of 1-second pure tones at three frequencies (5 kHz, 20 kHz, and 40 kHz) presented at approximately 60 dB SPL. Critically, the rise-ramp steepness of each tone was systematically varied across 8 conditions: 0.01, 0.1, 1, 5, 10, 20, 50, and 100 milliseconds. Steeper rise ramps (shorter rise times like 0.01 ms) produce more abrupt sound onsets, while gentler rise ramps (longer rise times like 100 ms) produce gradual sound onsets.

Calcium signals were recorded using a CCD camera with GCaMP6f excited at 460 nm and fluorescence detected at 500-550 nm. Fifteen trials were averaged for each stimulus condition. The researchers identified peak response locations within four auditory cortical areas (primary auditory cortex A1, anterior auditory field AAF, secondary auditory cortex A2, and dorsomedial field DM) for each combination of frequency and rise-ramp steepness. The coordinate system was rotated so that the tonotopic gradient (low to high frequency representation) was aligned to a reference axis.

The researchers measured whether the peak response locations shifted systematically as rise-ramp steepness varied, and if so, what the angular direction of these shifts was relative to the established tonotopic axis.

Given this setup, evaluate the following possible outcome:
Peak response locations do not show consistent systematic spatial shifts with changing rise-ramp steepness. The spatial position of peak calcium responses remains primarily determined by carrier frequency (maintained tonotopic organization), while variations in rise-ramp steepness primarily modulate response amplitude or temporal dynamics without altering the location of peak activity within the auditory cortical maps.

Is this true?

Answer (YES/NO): NO